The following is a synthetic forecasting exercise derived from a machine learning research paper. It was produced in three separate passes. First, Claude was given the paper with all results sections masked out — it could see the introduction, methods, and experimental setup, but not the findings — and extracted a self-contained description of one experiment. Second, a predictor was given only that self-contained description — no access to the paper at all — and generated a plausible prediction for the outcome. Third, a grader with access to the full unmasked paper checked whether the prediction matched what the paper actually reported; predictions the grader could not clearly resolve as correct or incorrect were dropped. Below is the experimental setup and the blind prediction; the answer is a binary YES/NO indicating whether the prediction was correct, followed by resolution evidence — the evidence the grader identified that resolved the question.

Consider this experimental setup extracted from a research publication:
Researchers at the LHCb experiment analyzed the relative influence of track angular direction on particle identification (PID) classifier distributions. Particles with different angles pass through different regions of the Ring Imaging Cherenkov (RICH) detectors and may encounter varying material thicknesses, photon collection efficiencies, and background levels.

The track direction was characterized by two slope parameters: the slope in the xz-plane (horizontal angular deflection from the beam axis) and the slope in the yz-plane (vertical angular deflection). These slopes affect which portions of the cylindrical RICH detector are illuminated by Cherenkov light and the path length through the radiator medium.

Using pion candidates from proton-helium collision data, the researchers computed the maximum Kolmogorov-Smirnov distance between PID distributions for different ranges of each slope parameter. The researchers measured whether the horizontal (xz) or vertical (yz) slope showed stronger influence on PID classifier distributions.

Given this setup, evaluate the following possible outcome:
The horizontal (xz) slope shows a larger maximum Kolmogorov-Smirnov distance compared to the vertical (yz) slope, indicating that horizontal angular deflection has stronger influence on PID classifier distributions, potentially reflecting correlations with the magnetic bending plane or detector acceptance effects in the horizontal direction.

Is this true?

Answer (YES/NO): NO